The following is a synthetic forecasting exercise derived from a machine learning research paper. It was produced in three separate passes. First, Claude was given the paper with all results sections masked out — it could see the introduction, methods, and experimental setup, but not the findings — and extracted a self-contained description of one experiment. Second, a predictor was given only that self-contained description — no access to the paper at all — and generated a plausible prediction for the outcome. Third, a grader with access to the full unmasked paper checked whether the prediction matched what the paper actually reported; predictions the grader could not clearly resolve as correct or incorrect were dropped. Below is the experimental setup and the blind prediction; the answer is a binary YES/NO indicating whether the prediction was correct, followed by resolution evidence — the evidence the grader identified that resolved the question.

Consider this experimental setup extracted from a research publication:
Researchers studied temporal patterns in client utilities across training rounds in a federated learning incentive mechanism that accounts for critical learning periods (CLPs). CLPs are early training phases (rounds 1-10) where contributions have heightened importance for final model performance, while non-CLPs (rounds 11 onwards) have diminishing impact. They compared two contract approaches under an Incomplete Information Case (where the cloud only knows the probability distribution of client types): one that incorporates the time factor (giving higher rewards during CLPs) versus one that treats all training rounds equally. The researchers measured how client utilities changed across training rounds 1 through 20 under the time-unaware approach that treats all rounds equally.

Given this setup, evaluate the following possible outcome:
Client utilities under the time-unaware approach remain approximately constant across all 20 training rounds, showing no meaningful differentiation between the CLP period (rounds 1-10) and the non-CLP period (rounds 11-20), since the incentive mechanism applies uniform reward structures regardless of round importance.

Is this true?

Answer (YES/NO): YES